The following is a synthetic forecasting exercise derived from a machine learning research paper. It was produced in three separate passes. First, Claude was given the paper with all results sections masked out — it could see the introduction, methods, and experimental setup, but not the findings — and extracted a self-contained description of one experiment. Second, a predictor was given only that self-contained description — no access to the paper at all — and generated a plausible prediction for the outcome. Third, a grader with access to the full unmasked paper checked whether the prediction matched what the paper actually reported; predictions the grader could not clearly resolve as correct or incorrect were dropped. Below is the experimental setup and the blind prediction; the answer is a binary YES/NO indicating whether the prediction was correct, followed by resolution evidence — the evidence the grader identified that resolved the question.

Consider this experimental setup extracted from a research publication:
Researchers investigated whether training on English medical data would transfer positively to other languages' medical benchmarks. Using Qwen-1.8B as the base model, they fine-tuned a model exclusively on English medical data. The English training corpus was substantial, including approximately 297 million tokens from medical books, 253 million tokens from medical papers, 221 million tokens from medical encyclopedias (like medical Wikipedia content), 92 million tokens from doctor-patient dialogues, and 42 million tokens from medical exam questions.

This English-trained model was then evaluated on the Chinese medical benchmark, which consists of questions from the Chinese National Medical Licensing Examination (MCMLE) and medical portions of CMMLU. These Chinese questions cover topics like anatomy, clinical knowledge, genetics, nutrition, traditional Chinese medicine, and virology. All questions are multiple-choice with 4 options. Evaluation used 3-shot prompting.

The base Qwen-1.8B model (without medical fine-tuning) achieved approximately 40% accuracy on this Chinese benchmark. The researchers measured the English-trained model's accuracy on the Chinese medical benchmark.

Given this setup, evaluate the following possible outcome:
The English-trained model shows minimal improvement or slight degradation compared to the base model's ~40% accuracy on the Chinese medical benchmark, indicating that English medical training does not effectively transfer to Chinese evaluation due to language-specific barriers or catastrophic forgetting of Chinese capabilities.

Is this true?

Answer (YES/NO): NO